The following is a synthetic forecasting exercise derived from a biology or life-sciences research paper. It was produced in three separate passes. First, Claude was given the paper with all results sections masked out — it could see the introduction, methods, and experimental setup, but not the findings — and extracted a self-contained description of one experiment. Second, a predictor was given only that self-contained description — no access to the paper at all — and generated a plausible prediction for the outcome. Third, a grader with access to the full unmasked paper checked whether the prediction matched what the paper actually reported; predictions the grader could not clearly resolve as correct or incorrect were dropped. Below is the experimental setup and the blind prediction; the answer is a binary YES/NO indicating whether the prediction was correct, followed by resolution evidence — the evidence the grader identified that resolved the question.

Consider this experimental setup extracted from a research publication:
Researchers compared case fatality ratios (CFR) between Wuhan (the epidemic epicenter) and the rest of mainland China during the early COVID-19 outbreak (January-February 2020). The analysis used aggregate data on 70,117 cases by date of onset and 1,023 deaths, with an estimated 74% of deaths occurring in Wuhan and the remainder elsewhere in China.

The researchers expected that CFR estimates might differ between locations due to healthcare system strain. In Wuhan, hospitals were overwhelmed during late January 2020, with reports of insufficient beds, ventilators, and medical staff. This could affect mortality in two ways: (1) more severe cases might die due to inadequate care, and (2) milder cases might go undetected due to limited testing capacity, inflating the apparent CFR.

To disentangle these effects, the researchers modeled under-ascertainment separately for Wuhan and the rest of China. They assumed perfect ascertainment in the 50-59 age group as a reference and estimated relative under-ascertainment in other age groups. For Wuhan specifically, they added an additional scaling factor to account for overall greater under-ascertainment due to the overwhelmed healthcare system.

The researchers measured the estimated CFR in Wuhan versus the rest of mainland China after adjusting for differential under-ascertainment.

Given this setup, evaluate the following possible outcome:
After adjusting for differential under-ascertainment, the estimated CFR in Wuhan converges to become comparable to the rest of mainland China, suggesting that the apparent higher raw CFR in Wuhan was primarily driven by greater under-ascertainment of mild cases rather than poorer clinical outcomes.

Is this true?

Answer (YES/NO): YES